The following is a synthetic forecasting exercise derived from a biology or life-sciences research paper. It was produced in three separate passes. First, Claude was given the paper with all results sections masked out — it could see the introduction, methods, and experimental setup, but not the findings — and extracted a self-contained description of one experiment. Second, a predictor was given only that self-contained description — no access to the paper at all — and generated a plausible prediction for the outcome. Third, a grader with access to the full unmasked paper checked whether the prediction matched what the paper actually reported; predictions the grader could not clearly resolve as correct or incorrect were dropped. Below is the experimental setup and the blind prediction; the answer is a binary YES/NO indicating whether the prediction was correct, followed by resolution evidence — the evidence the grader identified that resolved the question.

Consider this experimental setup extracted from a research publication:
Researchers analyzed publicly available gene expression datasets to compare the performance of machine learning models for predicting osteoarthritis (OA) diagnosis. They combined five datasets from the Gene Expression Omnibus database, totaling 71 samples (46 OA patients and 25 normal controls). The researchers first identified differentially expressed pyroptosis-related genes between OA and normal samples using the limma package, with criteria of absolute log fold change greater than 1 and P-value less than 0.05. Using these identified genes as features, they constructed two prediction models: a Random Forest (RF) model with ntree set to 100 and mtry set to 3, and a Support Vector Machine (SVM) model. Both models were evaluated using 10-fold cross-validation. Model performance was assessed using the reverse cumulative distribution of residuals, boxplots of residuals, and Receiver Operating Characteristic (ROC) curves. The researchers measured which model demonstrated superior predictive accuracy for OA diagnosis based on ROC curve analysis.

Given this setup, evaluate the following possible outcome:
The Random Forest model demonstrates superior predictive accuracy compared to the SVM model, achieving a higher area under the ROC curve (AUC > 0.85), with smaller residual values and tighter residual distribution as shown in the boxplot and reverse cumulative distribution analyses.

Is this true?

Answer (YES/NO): YES